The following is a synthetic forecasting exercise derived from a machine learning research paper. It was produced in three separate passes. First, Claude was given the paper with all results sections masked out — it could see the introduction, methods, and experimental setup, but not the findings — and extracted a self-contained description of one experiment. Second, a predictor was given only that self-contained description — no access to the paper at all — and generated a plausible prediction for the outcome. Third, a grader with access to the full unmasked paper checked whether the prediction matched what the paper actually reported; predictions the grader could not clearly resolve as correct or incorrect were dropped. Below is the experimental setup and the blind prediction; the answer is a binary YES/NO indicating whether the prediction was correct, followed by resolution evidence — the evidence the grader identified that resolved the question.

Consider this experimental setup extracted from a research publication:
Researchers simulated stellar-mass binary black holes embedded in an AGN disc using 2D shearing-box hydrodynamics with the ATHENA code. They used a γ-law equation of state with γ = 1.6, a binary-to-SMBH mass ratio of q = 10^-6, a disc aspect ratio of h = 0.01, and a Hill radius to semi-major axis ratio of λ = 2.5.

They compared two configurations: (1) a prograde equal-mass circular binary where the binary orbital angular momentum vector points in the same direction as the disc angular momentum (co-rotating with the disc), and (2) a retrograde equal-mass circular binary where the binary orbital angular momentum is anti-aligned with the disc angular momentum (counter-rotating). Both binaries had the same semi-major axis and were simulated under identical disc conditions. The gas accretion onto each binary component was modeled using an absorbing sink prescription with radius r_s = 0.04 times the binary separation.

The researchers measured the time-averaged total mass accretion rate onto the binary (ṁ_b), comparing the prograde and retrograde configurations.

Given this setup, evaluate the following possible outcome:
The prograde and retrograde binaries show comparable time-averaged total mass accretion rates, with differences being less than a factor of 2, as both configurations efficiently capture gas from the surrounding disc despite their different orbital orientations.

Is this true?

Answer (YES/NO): NO